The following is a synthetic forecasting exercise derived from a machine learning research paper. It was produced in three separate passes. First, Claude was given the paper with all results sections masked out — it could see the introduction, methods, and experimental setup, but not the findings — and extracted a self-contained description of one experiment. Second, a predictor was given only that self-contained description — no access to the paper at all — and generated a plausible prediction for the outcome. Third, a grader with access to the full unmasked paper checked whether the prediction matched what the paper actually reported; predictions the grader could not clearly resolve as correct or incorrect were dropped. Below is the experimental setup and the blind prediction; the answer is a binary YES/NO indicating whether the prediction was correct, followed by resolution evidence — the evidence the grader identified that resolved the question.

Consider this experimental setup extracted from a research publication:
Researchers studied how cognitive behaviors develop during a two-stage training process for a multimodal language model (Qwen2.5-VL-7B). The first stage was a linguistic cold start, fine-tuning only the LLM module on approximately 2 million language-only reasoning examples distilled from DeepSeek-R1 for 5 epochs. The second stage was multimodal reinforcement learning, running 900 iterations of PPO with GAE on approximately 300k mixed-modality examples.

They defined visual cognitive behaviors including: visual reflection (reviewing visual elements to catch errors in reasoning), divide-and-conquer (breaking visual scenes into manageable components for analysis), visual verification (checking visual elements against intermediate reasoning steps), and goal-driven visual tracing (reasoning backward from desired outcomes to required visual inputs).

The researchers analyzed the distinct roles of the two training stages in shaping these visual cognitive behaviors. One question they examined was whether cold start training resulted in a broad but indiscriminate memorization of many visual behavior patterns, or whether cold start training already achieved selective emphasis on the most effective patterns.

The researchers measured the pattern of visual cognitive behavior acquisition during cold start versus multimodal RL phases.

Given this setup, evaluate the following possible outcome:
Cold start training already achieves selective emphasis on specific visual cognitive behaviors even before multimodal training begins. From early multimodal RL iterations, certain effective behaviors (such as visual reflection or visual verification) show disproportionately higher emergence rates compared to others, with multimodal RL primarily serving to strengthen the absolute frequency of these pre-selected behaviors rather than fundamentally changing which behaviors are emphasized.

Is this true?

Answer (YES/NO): NO